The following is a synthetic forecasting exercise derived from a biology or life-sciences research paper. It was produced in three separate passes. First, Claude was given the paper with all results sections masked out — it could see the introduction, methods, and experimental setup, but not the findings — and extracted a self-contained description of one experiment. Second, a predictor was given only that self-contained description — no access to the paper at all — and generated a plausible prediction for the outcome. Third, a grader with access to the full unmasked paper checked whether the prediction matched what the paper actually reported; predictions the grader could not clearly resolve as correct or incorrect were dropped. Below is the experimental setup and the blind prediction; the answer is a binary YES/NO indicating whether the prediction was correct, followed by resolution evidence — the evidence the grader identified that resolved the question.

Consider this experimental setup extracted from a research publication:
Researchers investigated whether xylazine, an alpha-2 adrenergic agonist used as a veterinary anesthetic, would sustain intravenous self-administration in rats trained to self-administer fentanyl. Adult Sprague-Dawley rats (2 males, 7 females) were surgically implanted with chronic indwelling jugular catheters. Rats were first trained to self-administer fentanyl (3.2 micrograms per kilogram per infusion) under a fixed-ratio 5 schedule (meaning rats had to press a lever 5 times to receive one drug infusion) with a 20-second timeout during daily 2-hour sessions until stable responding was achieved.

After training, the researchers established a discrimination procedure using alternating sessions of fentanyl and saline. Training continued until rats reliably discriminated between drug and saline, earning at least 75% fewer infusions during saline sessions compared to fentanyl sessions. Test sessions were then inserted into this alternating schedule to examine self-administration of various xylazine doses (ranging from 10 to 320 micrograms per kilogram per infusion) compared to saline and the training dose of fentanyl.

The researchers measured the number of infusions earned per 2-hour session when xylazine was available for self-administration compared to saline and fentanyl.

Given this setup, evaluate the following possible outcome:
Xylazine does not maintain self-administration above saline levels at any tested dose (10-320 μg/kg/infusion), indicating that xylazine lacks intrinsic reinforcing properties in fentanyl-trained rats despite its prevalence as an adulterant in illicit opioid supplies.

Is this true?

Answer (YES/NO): YES